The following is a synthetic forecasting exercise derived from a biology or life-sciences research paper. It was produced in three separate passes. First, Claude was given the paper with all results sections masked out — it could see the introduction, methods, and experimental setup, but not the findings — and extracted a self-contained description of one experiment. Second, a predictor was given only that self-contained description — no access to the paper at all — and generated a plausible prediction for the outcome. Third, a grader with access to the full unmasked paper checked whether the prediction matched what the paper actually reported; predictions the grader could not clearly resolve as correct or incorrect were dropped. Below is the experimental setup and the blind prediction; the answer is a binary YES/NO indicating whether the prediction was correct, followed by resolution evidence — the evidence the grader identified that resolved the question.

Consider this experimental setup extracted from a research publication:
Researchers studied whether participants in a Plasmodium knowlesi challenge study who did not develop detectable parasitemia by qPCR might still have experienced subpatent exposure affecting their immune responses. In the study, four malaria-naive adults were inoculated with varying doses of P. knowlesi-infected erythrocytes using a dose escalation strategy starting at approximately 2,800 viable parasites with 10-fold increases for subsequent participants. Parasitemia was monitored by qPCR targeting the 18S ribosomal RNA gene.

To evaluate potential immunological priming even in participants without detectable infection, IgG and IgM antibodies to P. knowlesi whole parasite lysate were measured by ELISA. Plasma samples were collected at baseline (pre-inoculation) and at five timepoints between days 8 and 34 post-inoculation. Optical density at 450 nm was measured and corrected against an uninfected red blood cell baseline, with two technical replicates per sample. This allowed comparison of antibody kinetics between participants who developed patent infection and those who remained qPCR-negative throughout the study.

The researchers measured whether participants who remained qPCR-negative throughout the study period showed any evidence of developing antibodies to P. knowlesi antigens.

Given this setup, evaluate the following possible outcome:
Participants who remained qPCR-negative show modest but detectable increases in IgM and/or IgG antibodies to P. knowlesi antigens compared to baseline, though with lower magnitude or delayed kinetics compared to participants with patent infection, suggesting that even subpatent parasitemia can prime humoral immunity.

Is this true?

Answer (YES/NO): NO